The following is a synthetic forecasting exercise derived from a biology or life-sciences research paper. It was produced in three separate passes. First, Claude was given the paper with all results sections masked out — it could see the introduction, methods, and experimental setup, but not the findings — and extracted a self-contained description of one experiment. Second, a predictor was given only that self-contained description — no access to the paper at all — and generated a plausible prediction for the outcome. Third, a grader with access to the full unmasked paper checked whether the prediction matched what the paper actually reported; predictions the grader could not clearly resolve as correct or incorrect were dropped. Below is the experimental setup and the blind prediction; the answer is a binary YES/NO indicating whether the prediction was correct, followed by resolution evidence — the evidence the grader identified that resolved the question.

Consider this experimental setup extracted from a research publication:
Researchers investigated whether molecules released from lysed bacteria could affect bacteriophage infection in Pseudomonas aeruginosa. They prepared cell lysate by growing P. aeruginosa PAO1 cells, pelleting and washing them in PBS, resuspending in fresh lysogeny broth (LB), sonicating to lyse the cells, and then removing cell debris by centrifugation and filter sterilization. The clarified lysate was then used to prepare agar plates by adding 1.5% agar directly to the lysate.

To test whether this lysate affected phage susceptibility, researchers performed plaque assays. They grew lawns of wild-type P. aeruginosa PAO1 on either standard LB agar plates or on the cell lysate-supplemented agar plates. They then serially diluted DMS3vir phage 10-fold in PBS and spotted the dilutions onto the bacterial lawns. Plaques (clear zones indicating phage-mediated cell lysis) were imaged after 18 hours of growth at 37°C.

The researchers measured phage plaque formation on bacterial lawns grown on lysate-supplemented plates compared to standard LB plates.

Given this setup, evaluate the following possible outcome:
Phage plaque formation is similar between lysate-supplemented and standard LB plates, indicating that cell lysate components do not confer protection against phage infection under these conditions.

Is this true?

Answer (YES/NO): NO